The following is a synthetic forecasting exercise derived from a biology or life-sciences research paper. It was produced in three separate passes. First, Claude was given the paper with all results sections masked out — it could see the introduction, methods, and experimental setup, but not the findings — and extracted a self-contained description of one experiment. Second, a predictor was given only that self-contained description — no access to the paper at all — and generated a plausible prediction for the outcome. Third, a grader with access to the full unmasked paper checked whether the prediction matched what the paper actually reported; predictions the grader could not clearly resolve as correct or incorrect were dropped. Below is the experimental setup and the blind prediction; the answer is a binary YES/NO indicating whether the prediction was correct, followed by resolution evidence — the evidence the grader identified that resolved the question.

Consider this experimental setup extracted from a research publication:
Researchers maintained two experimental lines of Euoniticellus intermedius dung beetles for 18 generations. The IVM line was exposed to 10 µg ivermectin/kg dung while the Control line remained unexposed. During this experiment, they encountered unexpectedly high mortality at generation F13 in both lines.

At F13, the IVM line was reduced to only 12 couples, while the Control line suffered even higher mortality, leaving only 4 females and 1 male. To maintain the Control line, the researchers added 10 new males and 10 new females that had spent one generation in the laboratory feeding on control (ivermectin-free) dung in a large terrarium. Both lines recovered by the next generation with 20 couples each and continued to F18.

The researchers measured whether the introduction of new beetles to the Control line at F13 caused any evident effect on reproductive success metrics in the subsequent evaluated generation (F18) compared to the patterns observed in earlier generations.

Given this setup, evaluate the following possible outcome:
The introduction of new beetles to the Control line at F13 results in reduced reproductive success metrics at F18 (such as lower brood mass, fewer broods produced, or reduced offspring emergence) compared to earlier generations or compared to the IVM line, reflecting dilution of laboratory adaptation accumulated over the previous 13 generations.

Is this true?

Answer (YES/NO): NO